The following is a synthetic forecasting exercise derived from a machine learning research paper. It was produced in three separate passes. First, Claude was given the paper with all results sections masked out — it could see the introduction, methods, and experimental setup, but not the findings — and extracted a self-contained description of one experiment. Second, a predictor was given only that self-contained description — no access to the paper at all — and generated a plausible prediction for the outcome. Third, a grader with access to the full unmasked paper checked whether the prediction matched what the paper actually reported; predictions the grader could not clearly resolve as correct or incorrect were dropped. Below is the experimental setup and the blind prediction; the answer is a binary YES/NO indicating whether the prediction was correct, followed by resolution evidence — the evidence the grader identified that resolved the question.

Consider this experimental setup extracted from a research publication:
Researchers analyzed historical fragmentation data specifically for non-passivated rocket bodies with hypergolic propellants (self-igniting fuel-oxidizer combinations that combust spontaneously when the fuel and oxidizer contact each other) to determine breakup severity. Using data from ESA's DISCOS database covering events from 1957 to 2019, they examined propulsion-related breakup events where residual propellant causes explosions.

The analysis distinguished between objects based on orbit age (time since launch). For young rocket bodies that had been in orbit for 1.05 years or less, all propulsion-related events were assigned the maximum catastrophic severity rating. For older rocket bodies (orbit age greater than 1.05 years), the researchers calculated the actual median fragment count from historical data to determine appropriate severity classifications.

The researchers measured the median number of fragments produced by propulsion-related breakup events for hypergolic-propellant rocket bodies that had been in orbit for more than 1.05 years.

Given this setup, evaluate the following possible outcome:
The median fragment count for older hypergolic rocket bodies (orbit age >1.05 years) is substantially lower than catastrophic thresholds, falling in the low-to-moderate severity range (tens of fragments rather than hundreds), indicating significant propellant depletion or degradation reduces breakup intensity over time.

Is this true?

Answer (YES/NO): NO